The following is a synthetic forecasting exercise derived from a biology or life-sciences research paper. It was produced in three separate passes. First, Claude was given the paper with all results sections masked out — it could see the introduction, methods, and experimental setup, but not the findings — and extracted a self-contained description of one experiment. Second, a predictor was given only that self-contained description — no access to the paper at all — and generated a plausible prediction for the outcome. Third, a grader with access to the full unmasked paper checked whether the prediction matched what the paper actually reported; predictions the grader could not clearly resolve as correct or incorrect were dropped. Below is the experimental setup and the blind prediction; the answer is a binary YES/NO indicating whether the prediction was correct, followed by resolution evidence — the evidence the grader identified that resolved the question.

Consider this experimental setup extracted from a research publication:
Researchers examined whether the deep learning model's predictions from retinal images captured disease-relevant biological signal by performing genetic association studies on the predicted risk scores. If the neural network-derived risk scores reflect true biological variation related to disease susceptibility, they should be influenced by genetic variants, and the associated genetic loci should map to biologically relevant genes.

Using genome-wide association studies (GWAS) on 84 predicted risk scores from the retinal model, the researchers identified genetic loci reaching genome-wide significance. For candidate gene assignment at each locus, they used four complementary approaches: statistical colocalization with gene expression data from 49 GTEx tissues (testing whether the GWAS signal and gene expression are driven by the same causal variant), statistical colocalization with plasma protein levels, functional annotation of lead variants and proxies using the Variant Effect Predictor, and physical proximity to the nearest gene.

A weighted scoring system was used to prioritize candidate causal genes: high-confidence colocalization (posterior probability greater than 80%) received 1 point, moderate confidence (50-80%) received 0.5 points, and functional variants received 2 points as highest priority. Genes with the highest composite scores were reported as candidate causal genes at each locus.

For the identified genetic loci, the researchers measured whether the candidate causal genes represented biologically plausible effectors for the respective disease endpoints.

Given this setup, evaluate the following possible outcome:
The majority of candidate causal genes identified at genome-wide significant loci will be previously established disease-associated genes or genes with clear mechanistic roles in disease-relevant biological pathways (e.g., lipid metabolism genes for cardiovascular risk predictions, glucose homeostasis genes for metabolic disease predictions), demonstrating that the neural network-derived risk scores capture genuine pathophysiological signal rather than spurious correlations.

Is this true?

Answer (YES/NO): NO